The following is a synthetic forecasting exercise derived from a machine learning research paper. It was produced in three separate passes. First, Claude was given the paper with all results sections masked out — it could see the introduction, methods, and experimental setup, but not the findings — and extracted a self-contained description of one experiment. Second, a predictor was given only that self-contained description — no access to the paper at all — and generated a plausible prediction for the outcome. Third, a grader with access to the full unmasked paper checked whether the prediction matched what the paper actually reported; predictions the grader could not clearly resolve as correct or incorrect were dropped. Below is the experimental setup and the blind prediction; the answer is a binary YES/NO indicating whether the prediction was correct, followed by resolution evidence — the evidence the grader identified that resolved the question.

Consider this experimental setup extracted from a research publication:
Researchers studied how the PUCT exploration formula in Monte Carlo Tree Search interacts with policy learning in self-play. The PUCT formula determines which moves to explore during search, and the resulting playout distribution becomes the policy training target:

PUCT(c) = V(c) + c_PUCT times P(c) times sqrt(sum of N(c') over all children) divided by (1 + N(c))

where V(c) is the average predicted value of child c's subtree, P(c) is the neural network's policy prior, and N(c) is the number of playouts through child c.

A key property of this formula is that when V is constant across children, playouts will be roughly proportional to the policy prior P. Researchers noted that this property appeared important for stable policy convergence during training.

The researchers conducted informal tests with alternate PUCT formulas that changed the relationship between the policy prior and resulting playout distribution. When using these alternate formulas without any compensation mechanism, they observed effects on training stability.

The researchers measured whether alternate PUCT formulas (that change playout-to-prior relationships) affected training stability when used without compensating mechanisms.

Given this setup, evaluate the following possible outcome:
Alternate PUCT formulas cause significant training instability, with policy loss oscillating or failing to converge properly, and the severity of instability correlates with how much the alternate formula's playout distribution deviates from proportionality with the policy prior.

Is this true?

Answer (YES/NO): NO